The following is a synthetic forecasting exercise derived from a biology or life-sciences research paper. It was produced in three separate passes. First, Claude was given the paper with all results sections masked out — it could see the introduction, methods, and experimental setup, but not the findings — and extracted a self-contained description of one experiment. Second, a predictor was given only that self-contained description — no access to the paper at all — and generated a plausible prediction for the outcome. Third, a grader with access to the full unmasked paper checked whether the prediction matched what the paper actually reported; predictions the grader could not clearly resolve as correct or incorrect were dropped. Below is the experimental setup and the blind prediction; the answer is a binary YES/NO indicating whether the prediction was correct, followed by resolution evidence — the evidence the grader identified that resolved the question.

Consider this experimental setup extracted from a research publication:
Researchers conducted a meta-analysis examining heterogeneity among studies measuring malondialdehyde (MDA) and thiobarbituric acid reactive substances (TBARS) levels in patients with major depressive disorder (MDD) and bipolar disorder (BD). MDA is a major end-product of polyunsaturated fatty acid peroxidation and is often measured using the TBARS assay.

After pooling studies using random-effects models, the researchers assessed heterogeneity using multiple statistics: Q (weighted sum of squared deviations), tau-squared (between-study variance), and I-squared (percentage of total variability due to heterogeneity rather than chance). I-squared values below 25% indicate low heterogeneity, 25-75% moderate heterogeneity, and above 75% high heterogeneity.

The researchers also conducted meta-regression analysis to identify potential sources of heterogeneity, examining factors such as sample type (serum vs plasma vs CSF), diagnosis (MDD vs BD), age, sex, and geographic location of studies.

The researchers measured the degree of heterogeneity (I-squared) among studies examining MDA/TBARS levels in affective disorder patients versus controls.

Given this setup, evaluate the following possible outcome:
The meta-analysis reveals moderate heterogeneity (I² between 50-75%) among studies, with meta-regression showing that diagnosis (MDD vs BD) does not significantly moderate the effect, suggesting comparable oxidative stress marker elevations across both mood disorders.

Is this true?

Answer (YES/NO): NO